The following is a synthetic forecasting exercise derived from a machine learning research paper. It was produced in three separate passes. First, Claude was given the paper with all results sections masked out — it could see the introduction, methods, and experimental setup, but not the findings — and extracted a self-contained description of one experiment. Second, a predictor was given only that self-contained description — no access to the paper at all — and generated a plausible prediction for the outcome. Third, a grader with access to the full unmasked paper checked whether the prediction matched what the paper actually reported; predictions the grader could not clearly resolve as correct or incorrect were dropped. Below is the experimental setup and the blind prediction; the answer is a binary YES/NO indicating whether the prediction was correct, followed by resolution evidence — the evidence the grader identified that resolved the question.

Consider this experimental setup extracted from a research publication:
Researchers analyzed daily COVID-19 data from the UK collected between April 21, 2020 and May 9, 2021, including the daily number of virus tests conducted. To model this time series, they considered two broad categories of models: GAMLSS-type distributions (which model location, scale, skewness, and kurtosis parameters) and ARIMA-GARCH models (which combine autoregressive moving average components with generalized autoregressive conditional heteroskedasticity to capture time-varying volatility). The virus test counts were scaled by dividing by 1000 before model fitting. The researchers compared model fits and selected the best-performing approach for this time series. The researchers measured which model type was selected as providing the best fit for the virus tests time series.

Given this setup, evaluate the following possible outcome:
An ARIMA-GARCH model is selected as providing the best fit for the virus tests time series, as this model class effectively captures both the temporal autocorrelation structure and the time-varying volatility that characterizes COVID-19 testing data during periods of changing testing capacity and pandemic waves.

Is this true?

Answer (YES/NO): YES